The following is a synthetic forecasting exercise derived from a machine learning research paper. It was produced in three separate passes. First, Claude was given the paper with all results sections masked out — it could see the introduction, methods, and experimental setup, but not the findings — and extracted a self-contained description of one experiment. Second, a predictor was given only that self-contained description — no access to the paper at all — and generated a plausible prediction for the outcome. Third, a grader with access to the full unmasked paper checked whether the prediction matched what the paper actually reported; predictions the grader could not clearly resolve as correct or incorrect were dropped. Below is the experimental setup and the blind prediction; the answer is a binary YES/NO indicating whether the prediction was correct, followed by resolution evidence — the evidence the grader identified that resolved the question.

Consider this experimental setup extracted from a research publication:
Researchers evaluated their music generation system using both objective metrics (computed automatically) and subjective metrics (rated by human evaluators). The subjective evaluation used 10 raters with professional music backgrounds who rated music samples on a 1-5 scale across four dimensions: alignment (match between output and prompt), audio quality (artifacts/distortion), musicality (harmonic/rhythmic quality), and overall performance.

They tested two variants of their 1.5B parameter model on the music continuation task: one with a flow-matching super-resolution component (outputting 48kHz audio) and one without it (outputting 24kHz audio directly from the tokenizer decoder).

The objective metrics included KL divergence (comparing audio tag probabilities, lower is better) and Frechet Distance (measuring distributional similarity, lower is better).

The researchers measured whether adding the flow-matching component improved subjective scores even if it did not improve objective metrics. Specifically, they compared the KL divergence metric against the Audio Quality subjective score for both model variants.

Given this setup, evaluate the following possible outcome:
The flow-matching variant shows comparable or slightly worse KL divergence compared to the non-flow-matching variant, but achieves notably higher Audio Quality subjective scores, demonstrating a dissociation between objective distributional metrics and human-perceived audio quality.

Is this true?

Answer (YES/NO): YES